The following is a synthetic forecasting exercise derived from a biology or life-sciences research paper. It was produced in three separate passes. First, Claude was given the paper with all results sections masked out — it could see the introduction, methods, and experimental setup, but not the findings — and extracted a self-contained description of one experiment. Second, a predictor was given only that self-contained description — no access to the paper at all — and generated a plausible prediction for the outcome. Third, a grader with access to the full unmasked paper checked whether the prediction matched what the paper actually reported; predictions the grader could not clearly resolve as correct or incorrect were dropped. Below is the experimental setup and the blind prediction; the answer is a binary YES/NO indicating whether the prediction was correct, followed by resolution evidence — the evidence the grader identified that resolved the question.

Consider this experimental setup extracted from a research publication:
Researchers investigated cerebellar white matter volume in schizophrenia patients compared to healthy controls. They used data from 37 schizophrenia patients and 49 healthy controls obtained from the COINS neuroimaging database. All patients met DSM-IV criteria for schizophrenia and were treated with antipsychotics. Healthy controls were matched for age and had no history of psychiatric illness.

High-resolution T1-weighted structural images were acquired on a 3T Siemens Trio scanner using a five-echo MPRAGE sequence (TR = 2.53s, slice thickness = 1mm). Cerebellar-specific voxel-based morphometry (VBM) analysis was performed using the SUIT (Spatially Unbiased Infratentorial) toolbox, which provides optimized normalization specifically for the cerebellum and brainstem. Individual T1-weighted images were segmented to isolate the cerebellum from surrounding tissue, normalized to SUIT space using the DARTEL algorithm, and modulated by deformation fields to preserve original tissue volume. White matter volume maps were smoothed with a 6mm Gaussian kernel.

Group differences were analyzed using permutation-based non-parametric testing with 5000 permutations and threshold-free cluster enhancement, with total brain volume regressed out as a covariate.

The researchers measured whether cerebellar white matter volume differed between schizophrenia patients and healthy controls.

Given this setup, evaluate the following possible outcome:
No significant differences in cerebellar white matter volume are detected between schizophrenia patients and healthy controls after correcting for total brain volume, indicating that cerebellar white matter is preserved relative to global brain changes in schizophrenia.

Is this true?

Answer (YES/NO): YES